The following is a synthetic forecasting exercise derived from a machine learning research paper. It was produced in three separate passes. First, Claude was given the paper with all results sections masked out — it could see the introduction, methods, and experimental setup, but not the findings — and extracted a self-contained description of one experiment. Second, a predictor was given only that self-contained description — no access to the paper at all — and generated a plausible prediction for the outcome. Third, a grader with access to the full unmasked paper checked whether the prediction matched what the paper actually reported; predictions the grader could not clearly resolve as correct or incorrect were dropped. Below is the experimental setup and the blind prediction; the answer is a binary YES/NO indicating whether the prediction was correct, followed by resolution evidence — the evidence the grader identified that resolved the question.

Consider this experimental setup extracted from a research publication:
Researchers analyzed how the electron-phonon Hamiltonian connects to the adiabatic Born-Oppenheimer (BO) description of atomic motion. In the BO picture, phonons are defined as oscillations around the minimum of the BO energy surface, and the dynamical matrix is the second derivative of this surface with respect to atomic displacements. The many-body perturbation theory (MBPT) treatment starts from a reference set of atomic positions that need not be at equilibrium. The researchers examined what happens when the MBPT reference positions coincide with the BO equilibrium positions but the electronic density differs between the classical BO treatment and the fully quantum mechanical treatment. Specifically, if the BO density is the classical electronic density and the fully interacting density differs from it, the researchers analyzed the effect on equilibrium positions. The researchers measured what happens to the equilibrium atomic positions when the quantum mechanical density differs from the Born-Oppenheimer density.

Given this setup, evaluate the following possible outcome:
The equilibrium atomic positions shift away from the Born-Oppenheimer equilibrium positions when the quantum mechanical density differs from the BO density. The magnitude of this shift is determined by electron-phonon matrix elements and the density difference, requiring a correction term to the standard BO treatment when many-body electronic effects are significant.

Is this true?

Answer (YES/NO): YES